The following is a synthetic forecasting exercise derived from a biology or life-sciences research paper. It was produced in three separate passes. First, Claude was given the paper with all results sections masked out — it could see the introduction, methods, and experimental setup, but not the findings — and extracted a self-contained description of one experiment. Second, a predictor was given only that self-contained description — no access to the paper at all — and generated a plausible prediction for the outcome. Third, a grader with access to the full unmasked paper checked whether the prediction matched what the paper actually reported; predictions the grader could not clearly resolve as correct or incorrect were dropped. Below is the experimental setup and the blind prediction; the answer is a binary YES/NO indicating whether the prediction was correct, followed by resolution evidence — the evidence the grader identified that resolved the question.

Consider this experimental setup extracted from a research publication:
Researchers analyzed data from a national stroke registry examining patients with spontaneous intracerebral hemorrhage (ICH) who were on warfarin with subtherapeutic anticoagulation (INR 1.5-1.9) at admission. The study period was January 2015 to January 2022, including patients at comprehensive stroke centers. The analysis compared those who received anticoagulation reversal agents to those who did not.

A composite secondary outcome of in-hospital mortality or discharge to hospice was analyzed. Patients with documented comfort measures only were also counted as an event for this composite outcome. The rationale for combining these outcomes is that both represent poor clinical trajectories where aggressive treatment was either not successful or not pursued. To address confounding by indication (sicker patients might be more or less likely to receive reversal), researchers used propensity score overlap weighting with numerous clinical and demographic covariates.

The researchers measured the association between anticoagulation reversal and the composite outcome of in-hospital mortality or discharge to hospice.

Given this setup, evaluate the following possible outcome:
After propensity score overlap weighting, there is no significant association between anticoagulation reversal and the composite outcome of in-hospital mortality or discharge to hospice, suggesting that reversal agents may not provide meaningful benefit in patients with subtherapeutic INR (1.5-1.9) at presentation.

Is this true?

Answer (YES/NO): NO